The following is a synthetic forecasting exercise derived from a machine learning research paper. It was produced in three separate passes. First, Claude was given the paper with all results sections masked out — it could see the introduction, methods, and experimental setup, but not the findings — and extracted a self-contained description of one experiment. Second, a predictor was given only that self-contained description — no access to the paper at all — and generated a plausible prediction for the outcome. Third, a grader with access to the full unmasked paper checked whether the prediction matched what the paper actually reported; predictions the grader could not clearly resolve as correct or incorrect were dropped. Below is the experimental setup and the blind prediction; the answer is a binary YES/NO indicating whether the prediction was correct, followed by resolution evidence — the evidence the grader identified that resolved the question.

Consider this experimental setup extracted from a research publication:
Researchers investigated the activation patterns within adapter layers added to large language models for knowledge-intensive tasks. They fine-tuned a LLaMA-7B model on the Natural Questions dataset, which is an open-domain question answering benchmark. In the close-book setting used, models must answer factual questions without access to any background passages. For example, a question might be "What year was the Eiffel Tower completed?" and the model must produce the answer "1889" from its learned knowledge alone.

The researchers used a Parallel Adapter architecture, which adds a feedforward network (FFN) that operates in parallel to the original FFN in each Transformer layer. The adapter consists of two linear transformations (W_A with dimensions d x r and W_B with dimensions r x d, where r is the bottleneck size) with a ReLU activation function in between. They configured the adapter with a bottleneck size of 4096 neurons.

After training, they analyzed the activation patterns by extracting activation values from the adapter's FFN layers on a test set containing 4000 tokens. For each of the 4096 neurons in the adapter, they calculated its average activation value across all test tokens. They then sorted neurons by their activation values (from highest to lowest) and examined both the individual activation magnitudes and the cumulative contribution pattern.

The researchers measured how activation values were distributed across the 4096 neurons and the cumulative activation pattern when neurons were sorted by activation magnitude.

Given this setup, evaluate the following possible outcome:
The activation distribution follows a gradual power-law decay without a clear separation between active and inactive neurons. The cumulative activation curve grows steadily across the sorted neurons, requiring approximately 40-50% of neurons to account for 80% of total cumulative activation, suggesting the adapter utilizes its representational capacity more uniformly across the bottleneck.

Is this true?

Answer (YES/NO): NO